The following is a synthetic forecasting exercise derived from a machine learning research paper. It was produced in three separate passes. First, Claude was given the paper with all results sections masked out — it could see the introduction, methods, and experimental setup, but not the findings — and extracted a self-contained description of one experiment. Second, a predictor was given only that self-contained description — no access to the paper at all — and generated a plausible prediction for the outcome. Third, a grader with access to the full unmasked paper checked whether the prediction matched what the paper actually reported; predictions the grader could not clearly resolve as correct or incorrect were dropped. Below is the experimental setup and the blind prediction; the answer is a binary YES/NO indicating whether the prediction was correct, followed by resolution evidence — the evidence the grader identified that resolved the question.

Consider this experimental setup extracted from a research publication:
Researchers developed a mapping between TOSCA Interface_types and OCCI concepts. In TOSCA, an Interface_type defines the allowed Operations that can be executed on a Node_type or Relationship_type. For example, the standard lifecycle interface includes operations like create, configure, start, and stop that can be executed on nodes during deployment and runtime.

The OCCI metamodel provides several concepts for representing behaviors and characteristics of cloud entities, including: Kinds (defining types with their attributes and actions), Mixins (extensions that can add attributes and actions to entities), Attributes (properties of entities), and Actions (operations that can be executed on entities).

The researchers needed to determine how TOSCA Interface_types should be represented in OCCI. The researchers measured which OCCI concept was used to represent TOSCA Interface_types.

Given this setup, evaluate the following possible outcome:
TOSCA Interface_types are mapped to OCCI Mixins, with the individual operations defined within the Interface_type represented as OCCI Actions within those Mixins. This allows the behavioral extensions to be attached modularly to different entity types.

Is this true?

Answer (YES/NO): YES